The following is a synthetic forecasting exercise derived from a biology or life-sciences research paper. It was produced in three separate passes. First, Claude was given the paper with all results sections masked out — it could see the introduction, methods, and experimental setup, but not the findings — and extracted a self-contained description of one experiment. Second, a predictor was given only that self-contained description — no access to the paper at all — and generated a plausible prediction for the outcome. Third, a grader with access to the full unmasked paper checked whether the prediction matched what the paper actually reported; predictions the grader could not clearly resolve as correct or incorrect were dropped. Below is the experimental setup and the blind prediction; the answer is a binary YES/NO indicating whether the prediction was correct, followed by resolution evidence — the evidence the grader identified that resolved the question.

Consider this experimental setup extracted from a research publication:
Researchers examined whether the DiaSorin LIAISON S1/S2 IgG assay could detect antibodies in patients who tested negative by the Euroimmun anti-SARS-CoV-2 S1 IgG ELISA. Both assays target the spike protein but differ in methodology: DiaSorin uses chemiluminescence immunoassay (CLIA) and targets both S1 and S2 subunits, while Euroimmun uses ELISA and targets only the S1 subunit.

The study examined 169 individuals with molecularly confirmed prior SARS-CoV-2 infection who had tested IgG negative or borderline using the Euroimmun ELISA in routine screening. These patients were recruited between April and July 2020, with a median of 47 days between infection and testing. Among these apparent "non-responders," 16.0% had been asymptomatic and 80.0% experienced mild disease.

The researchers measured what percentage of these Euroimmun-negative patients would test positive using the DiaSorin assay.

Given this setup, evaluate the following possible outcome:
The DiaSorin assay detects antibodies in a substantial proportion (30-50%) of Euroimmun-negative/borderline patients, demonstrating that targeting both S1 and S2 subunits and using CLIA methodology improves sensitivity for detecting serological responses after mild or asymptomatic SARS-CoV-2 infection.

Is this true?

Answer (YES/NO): NO